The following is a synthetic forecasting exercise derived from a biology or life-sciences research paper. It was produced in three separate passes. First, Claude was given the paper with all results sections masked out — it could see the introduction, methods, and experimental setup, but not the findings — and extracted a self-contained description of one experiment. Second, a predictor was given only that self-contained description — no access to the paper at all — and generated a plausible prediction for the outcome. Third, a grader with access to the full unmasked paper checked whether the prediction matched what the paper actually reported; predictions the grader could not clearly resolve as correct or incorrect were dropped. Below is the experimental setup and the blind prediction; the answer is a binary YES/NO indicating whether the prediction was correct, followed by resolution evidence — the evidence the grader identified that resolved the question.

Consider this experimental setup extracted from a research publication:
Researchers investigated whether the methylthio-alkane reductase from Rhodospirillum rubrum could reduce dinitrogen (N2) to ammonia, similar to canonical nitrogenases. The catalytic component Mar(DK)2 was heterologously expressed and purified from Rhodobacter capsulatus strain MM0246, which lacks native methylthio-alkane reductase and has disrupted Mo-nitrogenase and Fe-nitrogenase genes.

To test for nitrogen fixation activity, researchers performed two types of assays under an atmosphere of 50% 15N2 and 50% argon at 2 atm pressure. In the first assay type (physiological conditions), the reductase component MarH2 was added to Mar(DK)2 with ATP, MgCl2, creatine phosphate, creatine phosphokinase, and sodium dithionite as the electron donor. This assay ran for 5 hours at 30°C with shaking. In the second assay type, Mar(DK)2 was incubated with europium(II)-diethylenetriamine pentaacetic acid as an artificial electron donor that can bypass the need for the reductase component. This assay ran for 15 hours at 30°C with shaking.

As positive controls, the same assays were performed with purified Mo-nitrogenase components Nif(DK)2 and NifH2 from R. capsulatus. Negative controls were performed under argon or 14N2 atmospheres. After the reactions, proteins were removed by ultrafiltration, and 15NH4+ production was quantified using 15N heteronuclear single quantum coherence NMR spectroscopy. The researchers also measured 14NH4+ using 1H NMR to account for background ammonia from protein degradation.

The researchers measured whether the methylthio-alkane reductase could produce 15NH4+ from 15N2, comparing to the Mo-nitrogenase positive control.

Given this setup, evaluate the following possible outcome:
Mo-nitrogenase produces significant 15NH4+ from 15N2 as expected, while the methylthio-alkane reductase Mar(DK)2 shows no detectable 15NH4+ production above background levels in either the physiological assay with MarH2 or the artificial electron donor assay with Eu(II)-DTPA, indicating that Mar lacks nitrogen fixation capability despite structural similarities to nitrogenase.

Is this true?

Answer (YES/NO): YES